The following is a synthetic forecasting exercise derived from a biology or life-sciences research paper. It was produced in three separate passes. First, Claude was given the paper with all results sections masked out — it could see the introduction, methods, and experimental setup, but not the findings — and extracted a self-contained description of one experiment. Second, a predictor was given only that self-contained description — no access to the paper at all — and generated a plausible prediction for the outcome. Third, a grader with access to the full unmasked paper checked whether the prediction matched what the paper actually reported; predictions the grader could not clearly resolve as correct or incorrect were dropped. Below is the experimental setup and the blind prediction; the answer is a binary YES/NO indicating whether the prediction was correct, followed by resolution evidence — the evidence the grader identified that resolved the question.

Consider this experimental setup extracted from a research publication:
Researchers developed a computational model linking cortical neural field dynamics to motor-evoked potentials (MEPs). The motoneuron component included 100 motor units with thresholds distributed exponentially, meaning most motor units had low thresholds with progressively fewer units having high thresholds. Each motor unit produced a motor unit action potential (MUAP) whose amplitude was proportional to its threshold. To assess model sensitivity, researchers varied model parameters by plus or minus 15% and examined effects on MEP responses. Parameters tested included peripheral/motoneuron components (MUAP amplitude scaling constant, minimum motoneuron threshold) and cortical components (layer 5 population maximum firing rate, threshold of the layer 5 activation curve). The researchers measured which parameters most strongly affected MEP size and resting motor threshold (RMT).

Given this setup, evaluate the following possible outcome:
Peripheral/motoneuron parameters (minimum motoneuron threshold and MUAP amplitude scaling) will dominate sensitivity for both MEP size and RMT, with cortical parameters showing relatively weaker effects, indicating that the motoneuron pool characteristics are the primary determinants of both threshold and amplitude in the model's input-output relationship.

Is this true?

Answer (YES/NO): NO